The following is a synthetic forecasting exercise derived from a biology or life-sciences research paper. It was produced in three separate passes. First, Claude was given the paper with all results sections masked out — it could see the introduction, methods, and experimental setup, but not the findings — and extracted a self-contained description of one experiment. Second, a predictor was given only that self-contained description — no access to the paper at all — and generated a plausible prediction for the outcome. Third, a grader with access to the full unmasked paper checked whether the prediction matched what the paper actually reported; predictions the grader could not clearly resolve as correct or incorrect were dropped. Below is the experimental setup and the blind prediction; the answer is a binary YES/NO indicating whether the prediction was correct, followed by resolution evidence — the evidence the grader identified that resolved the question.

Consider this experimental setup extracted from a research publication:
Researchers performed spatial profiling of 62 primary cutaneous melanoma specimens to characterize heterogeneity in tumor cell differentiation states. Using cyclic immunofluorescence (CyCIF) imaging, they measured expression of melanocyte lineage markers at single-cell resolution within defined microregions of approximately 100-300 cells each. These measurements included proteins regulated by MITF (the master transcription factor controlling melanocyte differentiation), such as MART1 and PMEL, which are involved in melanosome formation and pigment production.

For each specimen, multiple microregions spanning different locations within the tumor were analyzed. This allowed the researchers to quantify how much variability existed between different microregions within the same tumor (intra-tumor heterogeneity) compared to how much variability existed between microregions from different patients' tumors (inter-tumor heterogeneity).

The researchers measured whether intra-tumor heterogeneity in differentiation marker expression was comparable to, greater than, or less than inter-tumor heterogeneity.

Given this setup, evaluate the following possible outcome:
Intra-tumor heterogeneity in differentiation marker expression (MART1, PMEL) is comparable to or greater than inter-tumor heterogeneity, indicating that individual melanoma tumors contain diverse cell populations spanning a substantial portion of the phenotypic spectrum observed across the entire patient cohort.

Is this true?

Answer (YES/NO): YES